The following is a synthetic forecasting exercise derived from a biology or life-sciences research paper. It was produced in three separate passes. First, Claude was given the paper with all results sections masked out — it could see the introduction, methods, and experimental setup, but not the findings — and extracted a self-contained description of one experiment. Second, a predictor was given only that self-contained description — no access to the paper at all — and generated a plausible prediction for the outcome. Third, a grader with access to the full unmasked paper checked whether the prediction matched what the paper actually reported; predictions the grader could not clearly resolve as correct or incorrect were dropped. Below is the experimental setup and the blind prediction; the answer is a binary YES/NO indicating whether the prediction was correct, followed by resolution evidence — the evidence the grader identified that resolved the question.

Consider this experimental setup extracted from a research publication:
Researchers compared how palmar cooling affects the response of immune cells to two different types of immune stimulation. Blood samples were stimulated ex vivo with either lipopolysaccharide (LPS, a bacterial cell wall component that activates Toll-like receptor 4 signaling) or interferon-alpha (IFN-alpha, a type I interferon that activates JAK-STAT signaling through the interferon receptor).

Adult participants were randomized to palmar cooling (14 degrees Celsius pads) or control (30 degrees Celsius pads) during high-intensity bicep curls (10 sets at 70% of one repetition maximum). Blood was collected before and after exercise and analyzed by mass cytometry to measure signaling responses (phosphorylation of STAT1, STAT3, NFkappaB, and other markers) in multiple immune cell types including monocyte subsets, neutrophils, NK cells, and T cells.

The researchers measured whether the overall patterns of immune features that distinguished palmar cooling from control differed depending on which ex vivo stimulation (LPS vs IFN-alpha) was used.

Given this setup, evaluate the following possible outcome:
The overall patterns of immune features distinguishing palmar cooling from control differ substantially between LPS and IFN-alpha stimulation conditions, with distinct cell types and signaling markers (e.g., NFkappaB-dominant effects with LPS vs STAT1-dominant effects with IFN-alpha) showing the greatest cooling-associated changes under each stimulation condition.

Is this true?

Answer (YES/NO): NO